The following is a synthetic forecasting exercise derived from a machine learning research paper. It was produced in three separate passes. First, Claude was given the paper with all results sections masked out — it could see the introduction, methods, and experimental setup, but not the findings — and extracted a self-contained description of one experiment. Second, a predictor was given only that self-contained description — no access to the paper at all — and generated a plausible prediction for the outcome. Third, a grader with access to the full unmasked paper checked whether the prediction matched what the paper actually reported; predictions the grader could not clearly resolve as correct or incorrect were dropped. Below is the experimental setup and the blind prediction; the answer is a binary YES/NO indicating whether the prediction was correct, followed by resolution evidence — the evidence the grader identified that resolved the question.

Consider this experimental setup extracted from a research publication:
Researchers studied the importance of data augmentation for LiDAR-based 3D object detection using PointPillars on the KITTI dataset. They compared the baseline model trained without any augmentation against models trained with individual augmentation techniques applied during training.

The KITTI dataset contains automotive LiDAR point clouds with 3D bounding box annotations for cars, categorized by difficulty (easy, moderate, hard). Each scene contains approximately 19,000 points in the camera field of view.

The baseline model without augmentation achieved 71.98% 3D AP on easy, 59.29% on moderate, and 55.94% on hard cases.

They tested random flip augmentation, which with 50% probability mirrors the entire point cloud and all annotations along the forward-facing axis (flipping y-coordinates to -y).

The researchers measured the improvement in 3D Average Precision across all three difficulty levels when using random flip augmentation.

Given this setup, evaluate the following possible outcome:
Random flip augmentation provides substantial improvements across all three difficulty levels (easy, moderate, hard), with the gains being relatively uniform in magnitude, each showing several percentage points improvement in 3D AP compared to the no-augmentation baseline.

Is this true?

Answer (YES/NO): YES